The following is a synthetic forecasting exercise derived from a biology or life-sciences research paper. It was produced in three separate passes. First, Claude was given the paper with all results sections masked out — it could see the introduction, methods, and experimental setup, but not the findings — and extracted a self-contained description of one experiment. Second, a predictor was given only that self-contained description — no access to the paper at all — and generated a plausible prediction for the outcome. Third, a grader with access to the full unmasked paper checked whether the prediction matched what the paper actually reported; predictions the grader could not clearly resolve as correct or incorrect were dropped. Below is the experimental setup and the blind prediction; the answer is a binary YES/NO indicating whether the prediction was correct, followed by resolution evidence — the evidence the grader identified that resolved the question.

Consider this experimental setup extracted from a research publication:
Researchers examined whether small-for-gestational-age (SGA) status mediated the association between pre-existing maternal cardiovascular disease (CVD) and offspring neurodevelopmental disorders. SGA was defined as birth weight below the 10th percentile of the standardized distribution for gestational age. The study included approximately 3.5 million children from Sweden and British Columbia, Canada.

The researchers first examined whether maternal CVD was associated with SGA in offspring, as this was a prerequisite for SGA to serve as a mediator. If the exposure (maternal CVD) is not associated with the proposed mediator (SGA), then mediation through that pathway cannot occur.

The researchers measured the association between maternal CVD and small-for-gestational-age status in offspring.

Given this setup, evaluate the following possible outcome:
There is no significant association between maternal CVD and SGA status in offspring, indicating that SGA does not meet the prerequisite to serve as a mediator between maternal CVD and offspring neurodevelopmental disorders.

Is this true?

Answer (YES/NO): YES